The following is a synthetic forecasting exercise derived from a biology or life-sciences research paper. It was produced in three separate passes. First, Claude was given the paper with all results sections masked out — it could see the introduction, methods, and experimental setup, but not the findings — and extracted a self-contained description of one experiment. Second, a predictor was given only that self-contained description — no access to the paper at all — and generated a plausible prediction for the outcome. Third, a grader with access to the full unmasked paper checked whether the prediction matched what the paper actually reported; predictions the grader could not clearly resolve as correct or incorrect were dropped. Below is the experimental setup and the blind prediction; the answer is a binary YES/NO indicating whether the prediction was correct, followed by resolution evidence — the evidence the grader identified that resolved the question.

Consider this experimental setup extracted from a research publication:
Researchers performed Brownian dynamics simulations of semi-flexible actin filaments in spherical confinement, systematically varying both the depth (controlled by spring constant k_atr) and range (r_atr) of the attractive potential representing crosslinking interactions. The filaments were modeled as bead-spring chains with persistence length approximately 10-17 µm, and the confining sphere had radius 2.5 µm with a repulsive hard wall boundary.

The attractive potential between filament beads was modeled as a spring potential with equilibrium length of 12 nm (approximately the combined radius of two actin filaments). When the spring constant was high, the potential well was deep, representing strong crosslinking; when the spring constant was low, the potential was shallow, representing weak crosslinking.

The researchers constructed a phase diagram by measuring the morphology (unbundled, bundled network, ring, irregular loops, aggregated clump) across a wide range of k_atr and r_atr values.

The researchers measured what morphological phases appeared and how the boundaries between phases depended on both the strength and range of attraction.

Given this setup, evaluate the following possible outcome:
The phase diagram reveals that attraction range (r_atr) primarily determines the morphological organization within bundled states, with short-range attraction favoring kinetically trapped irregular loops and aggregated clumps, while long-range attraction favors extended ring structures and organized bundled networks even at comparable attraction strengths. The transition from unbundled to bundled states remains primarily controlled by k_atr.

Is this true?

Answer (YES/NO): NO